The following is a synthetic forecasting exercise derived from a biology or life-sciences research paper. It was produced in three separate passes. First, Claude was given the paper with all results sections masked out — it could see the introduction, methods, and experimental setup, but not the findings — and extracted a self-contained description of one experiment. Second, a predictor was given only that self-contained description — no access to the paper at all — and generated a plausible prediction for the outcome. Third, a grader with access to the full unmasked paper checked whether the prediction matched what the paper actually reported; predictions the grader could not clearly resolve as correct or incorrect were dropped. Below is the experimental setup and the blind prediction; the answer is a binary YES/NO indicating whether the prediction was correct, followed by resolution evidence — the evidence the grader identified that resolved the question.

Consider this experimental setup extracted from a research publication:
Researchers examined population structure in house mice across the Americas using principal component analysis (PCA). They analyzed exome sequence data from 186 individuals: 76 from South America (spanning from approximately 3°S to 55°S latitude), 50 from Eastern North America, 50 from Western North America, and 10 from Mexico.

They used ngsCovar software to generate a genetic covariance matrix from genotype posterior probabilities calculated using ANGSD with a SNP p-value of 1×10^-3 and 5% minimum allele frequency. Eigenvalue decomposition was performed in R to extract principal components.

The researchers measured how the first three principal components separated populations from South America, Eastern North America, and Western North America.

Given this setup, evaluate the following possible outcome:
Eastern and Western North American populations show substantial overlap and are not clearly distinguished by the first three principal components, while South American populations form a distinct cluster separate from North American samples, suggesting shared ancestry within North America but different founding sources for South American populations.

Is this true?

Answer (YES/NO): NO